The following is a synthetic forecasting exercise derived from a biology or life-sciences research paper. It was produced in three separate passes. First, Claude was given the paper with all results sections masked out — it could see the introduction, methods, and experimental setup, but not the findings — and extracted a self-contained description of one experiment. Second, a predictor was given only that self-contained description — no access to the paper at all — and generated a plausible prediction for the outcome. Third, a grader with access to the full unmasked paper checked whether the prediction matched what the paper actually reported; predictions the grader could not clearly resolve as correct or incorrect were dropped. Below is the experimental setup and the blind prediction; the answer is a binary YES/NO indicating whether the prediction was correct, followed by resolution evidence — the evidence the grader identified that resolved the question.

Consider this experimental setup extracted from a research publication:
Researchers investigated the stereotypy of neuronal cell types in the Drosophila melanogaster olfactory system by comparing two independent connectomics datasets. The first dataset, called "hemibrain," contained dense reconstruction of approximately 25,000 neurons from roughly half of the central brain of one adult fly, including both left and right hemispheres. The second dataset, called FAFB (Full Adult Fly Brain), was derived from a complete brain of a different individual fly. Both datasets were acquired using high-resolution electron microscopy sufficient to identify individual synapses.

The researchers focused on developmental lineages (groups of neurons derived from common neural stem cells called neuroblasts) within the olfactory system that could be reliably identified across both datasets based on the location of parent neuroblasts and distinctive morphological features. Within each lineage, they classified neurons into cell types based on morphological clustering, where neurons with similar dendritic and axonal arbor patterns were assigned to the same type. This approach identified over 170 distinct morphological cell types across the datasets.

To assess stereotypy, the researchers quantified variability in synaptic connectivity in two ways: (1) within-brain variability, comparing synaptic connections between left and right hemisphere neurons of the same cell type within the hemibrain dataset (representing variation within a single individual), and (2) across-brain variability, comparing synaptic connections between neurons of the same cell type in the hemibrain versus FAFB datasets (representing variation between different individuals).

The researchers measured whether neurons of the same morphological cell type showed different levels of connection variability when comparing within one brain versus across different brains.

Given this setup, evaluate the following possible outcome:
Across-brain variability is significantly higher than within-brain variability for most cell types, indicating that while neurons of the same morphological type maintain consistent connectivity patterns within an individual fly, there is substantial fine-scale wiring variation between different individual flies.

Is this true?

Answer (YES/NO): NO